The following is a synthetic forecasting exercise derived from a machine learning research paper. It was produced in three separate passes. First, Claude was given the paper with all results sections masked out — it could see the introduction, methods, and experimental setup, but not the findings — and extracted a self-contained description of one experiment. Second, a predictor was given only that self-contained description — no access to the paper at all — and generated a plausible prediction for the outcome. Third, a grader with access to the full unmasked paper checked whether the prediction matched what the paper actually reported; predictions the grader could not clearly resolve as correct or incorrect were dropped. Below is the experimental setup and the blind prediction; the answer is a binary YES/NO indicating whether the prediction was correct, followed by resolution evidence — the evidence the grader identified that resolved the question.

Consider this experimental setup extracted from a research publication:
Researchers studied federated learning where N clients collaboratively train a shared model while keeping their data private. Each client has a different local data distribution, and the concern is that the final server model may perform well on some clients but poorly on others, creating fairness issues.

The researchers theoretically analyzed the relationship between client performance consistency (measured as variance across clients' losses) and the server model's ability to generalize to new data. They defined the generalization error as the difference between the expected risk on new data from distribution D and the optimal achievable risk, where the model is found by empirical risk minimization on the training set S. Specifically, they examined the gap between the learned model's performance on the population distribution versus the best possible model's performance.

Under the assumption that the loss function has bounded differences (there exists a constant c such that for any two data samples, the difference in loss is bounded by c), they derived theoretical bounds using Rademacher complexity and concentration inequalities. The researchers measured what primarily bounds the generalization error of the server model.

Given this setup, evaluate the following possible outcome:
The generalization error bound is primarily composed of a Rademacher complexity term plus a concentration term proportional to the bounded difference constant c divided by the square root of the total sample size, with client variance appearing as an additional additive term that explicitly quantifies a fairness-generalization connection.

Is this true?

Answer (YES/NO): NO